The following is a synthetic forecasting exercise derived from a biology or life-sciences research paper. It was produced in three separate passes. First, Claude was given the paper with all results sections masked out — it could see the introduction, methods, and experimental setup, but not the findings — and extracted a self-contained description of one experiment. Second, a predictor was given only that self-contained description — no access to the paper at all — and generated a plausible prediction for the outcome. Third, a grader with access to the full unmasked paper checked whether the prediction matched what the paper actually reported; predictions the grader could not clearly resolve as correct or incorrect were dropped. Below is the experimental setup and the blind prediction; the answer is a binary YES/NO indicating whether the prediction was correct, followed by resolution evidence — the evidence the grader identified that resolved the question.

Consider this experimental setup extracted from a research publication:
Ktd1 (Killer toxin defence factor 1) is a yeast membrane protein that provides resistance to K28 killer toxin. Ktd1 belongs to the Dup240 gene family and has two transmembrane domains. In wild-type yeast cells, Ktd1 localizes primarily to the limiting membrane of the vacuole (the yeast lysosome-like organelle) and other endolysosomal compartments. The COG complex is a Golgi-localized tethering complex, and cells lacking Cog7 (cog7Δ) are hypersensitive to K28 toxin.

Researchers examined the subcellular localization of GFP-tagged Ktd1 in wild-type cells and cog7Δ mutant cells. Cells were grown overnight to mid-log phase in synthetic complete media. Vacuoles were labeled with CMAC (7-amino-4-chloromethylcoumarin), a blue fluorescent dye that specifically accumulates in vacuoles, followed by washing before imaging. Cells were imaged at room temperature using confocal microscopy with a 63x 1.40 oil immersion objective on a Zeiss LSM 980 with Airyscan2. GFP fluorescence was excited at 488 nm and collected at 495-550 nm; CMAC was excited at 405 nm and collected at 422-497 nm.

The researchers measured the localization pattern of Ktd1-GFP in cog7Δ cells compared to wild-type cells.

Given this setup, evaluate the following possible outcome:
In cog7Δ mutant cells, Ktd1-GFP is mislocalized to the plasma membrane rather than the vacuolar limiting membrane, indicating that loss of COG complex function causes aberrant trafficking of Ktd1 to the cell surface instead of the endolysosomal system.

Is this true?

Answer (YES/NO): NO